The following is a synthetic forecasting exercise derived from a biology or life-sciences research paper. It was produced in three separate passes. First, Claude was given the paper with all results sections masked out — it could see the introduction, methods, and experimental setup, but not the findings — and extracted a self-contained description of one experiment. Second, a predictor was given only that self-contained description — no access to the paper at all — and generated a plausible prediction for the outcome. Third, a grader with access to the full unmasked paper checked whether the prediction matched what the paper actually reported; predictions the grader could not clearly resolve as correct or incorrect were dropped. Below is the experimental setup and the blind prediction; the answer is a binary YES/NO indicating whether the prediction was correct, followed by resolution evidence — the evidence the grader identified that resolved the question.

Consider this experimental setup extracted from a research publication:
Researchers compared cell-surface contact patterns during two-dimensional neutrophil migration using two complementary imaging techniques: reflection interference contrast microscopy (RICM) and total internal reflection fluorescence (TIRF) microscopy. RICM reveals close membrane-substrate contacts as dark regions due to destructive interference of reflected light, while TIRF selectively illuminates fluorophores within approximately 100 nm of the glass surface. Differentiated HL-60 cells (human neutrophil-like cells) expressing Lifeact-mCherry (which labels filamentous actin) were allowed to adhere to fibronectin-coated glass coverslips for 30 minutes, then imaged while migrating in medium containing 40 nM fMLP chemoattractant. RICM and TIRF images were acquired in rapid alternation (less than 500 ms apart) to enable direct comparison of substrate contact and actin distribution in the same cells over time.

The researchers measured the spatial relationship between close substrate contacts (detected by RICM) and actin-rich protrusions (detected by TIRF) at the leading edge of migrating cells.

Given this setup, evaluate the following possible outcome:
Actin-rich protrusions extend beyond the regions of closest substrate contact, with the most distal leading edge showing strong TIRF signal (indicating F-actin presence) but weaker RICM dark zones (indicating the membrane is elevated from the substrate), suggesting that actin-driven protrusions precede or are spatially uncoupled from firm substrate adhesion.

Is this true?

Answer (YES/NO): NO